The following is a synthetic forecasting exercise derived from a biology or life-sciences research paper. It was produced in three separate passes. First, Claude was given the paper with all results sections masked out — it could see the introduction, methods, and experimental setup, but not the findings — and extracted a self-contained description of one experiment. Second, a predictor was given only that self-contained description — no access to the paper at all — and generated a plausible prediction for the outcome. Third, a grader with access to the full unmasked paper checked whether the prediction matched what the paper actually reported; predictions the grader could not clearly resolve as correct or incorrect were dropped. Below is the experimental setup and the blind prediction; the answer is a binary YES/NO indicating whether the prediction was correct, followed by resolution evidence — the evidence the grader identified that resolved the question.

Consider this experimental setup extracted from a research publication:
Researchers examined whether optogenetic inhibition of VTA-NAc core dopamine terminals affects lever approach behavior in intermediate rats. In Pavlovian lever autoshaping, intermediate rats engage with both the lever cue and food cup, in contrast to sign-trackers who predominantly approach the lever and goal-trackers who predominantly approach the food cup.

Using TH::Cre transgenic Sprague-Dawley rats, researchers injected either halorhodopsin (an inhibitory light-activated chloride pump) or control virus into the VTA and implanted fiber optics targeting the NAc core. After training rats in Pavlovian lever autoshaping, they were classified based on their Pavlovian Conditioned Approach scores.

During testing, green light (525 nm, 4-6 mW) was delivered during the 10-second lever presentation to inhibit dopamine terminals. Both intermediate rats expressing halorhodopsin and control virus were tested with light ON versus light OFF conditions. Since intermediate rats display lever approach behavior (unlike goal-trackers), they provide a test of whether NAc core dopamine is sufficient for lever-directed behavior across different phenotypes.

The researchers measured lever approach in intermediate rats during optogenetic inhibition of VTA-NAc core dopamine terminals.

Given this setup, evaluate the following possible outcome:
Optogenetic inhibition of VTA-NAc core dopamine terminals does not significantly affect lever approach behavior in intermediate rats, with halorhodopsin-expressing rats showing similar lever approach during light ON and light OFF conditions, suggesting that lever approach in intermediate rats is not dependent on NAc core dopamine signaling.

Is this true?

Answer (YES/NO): YES